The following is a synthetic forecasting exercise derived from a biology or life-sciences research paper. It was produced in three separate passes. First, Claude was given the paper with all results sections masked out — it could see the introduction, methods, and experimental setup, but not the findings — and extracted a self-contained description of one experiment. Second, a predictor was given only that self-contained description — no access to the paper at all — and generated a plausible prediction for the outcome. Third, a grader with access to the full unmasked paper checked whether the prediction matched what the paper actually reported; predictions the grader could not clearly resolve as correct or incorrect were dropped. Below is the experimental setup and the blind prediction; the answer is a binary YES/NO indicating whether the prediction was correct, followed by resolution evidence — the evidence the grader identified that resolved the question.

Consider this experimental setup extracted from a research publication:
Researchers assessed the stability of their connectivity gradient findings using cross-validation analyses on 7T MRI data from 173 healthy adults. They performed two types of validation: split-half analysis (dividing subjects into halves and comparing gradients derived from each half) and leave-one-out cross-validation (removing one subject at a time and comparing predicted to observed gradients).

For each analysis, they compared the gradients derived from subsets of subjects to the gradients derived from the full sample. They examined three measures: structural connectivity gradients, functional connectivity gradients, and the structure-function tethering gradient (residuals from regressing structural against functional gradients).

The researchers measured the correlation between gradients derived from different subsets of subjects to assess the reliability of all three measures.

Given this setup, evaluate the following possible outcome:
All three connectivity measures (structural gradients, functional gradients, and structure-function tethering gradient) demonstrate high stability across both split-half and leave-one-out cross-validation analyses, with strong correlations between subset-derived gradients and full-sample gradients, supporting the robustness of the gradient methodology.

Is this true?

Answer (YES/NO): YES